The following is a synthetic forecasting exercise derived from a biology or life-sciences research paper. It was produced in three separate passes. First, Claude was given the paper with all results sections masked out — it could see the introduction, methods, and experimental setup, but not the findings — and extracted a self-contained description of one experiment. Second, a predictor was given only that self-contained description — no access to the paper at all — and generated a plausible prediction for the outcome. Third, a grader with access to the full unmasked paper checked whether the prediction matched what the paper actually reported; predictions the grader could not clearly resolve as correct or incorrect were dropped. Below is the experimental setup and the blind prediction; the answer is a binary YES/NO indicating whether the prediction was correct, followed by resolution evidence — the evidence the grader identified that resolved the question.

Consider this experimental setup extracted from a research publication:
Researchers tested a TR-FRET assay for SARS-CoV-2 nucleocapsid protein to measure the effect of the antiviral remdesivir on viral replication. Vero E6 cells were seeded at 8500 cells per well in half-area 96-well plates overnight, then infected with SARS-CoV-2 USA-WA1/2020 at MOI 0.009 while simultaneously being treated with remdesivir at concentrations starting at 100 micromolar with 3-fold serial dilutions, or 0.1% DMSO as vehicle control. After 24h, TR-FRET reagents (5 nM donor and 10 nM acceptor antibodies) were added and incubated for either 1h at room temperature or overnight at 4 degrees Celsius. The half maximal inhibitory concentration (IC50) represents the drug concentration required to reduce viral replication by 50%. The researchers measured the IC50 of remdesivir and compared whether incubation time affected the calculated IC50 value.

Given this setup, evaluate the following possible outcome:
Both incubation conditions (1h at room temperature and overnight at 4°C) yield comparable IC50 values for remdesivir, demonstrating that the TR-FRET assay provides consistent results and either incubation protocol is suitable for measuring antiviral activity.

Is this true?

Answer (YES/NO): YES